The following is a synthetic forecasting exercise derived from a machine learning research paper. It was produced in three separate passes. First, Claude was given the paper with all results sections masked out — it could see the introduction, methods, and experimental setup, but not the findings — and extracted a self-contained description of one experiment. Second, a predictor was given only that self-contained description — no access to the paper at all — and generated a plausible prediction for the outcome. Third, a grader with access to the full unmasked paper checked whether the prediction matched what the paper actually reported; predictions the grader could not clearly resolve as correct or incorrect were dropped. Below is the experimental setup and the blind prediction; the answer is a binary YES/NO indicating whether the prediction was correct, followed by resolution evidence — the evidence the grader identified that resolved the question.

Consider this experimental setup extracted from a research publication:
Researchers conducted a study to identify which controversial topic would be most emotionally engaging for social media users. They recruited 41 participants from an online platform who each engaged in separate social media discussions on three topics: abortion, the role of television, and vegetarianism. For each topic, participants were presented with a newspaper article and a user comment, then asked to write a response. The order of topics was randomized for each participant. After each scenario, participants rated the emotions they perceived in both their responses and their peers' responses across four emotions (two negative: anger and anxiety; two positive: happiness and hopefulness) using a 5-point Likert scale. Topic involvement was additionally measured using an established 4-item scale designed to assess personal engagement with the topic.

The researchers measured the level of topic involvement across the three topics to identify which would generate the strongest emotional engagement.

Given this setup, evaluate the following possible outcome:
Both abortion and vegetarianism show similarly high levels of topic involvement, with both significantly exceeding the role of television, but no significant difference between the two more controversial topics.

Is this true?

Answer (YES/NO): NO